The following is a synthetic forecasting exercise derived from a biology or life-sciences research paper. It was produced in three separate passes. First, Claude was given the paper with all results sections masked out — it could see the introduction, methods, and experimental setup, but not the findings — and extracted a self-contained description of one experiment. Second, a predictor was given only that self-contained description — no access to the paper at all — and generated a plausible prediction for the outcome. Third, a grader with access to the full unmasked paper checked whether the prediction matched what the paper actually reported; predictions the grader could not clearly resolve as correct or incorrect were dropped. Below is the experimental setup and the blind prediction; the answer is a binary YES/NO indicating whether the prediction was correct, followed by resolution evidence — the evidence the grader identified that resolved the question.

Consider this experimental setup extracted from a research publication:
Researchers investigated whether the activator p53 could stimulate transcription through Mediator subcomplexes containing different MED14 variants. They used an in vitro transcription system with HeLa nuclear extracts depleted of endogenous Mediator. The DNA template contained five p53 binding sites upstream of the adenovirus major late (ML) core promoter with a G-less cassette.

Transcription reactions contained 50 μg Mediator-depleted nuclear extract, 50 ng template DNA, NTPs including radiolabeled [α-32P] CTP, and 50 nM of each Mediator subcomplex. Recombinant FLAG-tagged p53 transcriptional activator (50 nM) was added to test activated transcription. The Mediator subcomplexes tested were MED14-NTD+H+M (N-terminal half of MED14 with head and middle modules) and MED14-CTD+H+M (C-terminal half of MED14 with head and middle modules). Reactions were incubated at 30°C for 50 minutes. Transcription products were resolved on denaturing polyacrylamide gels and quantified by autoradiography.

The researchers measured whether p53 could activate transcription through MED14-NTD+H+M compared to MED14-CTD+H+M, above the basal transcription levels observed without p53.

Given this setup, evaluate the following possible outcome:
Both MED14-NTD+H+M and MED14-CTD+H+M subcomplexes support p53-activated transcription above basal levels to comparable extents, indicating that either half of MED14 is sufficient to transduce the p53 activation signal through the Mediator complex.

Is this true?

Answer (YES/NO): NO